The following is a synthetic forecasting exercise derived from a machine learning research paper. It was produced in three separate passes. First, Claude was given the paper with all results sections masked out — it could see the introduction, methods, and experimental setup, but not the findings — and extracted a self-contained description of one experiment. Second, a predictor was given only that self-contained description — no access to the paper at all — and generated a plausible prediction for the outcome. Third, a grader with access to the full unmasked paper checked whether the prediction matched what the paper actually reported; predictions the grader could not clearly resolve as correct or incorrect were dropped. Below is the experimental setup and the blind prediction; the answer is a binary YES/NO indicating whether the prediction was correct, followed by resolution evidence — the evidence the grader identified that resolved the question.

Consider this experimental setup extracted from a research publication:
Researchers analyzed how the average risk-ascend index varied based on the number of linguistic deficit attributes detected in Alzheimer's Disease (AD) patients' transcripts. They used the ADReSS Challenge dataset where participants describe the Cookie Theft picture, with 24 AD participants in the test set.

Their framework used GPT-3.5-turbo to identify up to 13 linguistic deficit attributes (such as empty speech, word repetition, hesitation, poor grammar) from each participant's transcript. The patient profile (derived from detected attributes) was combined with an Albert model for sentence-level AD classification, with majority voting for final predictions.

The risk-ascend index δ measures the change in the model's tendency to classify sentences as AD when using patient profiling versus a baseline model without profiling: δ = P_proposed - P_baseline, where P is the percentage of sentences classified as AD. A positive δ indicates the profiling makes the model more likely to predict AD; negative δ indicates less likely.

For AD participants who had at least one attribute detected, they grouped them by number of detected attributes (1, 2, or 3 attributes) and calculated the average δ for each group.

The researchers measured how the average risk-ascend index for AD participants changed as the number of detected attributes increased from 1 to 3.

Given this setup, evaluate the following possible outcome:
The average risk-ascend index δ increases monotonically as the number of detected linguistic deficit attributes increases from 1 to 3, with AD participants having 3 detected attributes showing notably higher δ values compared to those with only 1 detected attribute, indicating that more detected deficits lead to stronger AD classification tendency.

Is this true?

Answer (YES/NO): YES